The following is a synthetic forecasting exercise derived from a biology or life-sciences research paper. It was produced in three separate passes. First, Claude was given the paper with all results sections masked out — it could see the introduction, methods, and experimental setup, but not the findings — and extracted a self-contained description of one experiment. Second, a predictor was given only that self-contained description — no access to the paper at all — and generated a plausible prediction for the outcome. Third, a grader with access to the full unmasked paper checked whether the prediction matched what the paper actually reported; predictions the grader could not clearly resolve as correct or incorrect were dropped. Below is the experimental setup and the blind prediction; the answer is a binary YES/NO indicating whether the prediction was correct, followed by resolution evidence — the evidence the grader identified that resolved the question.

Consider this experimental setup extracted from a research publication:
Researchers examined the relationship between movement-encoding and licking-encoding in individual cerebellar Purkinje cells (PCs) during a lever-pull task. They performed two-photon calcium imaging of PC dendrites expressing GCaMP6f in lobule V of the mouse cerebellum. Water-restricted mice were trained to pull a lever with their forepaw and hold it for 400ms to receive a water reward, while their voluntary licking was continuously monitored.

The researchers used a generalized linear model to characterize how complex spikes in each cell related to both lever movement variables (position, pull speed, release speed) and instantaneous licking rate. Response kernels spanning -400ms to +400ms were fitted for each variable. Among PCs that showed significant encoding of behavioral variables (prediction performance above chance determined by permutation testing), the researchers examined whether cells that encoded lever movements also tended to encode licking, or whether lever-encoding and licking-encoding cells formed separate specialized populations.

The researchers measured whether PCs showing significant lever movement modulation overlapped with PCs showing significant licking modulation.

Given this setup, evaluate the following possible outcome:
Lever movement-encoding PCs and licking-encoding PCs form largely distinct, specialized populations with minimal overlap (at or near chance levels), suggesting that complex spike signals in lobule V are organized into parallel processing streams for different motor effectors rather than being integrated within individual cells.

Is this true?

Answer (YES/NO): NO